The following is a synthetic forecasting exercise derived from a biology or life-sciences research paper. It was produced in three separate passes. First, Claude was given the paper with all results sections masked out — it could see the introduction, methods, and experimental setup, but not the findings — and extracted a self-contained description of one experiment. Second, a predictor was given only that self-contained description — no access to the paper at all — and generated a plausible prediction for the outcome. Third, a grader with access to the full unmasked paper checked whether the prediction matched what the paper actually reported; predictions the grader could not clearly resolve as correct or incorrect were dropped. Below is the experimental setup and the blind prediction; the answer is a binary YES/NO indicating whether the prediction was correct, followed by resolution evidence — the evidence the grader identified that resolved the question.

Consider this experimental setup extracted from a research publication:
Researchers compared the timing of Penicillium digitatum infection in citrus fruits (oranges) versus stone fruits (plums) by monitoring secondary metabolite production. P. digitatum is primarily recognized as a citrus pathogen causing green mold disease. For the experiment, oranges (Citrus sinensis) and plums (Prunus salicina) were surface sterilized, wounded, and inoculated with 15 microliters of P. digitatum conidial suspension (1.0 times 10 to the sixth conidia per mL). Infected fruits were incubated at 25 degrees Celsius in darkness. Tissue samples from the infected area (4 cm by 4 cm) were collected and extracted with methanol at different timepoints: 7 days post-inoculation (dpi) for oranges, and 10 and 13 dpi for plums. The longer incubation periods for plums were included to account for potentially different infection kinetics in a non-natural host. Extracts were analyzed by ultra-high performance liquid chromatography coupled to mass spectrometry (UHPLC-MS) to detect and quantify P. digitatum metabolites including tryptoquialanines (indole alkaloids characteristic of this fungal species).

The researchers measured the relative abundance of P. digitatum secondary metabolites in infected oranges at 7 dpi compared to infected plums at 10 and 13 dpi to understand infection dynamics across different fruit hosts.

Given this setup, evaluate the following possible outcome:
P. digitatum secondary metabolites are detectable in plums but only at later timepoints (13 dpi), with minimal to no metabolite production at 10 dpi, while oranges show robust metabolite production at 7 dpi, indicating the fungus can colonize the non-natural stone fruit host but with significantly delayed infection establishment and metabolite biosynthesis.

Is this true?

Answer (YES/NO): NO